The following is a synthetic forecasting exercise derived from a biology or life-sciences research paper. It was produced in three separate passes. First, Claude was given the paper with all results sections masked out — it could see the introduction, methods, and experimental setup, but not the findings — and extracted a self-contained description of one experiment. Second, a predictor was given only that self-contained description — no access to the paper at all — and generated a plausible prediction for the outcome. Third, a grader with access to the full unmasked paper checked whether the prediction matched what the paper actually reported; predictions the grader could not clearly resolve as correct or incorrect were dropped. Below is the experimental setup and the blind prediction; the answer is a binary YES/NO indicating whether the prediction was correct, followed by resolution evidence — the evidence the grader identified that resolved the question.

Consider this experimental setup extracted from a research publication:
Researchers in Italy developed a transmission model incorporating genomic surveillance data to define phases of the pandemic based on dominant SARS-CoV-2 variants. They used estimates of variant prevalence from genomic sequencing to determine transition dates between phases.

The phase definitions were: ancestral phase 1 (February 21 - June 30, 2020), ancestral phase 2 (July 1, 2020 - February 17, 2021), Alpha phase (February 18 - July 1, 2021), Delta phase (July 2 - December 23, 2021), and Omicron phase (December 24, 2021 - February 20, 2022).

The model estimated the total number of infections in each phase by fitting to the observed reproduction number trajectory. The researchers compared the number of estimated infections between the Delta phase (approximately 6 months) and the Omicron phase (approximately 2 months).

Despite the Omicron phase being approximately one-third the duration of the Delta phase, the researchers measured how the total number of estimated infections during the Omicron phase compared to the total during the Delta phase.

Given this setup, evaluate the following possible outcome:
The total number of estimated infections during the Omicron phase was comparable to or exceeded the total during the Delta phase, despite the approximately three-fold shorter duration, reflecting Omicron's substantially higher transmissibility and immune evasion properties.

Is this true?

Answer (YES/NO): YES